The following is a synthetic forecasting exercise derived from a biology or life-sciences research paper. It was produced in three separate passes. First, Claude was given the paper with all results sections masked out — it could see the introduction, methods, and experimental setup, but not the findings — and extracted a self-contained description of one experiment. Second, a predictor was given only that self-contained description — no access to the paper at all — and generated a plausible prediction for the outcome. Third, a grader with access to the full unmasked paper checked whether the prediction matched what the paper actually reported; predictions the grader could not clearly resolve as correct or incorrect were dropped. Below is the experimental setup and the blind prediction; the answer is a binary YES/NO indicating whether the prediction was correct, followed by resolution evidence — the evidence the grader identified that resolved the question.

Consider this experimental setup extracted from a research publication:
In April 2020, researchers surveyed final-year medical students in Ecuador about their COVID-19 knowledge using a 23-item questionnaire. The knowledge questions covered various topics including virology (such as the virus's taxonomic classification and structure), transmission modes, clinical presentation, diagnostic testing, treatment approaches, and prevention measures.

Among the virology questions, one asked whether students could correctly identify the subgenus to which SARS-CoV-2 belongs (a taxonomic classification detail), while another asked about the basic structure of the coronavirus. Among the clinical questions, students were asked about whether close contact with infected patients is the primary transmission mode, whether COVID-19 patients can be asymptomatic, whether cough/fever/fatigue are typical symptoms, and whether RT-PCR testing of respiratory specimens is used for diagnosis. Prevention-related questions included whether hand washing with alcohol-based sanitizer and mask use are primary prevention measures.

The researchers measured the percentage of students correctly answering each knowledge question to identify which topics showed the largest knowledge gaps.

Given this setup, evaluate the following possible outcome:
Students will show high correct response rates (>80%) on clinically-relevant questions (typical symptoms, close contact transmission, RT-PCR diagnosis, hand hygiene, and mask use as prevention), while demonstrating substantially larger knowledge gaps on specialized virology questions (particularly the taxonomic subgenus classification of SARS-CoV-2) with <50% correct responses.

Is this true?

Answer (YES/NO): YES